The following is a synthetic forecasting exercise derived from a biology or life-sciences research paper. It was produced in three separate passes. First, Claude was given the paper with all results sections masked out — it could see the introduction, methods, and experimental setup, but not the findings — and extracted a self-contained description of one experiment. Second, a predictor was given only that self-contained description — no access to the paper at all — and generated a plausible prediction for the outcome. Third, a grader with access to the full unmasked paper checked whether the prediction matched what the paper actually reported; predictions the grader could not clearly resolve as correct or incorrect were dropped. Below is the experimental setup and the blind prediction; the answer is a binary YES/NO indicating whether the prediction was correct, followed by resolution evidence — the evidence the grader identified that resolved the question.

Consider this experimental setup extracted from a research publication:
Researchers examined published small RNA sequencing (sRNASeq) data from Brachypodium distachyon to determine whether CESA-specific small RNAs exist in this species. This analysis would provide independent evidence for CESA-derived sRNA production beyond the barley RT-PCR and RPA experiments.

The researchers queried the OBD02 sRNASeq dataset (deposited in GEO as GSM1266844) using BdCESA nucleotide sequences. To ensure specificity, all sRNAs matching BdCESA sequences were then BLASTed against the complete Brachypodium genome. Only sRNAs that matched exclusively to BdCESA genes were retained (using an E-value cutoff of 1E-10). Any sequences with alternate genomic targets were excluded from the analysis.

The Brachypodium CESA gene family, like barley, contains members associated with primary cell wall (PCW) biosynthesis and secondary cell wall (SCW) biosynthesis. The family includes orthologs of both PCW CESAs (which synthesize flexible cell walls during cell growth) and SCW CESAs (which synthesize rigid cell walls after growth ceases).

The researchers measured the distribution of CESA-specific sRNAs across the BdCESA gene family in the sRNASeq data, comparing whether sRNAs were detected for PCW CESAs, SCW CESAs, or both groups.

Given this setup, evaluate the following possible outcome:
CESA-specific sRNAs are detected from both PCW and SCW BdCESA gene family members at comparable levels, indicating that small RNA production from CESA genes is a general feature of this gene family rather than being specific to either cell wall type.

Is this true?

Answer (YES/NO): NO